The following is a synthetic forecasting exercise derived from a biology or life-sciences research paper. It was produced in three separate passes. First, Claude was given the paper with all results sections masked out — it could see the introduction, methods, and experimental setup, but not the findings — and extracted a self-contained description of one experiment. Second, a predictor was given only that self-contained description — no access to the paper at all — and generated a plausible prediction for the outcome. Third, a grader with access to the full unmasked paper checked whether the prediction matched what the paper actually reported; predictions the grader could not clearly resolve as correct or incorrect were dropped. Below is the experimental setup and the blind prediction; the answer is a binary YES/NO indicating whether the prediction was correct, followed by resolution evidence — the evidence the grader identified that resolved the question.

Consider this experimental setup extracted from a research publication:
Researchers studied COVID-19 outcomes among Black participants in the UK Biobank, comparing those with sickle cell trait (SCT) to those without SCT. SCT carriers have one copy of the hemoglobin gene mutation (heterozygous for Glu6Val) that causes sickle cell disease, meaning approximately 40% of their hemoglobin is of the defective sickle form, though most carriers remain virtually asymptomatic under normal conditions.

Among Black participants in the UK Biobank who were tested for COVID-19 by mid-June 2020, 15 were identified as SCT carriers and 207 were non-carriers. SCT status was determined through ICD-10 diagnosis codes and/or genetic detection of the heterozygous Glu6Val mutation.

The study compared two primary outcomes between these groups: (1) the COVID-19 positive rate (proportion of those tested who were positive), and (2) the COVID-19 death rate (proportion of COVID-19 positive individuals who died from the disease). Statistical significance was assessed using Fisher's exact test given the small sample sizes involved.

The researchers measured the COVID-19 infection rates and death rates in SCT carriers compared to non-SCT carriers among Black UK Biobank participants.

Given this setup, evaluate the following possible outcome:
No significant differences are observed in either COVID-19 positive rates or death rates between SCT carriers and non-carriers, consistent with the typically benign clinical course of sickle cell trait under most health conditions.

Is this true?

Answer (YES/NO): YES